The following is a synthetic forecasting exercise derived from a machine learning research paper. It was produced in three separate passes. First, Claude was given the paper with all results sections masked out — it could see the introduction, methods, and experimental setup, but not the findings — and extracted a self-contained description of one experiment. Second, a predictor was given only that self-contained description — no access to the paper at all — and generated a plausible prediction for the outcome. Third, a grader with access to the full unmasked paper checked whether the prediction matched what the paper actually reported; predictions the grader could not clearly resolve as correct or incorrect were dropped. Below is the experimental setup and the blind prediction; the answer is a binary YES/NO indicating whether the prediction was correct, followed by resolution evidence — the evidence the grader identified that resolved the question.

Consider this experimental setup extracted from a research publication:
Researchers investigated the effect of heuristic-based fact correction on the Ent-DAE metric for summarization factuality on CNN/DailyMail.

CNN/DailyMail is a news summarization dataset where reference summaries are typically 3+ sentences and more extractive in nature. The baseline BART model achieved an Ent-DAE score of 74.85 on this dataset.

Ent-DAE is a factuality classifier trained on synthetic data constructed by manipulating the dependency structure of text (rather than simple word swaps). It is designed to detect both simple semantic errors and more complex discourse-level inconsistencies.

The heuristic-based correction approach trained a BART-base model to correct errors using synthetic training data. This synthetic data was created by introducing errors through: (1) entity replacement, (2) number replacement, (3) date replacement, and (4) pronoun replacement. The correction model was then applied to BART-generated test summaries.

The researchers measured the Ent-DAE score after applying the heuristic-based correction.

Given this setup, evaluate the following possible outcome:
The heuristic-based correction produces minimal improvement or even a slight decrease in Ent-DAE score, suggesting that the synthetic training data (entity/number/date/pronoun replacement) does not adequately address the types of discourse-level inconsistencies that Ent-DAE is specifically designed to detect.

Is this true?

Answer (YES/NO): YES